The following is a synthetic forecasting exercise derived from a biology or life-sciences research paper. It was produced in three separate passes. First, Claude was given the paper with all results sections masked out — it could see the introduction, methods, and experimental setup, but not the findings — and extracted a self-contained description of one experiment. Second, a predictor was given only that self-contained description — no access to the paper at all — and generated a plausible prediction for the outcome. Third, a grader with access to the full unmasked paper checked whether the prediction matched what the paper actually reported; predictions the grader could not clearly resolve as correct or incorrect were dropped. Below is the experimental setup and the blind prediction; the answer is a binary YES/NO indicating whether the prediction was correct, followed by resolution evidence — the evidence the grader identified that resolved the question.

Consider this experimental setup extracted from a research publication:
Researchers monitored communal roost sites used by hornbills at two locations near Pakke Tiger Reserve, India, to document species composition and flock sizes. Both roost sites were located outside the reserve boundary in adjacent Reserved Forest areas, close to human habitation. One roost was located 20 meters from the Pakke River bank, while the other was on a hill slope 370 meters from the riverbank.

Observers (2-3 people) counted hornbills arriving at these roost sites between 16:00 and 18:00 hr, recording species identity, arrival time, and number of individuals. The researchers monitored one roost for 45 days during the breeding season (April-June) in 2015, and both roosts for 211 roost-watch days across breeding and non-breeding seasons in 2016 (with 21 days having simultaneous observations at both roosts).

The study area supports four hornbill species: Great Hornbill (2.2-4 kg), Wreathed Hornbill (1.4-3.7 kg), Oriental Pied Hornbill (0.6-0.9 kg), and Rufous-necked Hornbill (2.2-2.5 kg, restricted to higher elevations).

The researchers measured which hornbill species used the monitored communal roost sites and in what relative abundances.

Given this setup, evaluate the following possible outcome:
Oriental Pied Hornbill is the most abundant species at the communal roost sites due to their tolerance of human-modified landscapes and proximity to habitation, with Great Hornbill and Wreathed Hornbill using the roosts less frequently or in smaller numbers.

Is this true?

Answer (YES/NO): NO